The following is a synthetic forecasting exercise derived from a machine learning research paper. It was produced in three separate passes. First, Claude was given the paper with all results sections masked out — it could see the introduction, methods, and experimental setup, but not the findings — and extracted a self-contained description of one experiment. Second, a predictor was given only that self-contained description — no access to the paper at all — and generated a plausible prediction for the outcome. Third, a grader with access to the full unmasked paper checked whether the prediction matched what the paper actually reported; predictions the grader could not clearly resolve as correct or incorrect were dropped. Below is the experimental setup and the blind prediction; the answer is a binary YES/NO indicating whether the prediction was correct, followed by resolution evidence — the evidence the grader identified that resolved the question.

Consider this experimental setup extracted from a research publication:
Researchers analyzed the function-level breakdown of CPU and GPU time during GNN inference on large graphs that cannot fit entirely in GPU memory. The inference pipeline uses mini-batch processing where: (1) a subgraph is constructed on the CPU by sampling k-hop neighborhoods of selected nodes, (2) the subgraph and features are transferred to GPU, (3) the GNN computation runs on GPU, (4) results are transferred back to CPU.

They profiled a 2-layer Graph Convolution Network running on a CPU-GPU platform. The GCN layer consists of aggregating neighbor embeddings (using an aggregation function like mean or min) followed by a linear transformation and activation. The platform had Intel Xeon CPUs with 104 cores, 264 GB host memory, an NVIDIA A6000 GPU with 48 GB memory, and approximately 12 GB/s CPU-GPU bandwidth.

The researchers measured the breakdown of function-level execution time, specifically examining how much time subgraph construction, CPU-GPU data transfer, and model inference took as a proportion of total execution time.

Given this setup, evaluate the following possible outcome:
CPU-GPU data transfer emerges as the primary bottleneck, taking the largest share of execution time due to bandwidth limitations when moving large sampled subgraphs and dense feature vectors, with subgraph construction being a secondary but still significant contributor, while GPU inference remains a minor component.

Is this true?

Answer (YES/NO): NO